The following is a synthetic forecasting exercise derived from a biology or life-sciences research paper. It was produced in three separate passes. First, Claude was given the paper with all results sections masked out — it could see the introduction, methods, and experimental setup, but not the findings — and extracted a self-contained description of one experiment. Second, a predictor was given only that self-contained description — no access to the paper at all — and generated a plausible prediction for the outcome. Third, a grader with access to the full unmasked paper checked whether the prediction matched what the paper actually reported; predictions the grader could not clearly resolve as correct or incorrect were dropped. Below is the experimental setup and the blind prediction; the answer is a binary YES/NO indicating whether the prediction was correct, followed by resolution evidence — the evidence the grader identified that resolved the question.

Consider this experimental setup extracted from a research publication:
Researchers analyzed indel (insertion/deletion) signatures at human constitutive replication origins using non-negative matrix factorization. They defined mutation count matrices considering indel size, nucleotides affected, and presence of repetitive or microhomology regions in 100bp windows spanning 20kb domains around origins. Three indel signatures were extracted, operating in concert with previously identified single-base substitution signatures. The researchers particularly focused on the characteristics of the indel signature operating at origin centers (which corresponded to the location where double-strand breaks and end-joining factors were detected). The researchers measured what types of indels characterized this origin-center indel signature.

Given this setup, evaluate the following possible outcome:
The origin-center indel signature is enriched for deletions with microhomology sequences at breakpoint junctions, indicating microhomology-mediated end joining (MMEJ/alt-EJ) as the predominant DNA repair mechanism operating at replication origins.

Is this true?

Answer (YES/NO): YES